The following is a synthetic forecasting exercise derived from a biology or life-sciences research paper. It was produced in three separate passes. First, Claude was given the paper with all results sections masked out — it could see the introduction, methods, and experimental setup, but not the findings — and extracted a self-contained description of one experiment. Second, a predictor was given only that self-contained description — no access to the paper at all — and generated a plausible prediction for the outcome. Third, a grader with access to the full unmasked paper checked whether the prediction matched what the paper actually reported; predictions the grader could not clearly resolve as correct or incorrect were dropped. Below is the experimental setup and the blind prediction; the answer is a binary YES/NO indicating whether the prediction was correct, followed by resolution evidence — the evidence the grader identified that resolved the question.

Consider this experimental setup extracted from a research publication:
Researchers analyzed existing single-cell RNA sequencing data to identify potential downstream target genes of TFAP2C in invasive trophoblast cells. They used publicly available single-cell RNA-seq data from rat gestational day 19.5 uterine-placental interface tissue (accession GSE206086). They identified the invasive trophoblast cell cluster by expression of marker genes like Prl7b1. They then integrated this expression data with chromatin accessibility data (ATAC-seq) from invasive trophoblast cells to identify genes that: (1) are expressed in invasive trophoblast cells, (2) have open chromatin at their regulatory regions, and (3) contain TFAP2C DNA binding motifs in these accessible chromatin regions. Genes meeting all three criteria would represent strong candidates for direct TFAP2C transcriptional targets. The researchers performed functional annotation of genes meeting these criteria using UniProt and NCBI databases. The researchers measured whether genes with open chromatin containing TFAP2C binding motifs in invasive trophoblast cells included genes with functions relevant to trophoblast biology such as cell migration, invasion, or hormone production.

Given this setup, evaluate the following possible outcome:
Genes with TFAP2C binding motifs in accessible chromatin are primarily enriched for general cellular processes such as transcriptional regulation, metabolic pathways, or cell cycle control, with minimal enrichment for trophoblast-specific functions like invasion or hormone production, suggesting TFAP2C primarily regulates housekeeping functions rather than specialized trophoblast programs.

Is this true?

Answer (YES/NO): NO